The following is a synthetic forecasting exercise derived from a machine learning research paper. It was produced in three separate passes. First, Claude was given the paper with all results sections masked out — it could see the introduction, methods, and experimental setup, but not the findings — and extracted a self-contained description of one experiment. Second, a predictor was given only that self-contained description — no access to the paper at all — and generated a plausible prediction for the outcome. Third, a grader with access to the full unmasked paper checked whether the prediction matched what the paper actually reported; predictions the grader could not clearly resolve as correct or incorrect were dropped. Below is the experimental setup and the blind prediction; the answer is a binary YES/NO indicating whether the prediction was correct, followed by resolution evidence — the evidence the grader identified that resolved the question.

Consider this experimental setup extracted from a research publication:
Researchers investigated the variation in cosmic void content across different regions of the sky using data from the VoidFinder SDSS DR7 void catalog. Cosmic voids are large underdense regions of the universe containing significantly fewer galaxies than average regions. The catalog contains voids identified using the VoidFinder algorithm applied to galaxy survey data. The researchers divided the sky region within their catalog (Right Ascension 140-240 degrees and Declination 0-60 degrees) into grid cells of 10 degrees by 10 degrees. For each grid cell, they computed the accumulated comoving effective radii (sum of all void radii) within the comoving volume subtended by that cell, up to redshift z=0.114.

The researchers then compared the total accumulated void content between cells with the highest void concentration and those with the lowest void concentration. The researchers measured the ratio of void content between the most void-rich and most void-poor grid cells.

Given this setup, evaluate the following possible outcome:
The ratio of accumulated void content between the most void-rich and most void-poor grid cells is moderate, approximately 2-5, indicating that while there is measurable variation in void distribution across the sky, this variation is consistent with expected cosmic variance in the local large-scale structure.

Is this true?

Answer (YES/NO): YES